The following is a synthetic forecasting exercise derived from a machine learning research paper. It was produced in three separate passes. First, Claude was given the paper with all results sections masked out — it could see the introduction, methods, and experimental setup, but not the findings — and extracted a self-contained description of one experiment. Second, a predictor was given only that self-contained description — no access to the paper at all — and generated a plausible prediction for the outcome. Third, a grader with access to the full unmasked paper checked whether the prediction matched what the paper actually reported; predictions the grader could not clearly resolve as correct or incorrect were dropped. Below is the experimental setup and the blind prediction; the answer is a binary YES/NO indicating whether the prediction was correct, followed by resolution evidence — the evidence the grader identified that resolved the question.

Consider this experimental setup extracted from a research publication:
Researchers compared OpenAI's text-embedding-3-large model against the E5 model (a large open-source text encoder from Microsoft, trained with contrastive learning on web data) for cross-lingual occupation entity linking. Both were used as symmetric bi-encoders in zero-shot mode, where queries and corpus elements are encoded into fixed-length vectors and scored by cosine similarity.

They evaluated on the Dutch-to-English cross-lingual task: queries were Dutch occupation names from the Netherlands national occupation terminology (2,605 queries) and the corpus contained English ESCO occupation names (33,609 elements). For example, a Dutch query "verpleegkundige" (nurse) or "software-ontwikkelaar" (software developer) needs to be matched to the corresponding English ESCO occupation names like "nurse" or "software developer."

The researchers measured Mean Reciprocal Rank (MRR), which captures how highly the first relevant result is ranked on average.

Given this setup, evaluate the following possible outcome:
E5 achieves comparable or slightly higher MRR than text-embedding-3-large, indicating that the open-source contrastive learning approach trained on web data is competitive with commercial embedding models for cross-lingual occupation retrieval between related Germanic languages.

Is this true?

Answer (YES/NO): NO